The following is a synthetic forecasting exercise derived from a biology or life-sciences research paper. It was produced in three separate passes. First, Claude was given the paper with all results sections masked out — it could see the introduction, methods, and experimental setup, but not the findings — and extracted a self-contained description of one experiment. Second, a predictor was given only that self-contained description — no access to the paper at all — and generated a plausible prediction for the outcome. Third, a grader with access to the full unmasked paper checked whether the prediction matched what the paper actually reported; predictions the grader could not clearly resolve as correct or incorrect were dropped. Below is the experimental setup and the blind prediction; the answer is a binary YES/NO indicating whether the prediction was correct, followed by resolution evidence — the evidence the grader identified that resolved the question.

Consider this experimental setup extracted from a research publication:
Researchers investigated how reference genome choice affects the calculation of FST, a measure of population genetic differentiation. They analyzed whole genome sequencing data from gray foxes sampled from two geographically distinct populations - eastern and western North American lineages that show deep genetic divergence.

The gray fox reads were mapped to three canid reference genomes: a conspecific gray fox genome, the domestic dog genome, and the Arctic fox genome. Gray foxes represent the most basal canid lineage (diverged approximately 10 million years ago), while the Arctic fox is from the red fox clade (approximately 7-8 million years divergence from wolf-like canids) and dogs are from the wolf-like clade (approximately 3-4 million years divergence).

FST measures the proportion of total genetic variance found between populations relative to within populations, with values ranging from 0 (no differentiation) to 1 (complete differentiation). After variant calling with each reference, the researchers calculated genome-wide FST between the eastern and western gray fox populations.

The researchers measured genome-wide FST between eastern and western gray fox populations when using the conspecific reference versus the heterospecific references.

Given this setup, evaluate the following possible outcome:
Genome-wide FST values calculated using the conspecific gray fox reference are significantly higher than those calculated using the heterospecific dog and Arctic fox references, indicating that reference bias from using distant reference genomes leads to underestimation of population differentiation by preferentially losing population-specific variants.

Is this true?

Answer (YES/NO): YES